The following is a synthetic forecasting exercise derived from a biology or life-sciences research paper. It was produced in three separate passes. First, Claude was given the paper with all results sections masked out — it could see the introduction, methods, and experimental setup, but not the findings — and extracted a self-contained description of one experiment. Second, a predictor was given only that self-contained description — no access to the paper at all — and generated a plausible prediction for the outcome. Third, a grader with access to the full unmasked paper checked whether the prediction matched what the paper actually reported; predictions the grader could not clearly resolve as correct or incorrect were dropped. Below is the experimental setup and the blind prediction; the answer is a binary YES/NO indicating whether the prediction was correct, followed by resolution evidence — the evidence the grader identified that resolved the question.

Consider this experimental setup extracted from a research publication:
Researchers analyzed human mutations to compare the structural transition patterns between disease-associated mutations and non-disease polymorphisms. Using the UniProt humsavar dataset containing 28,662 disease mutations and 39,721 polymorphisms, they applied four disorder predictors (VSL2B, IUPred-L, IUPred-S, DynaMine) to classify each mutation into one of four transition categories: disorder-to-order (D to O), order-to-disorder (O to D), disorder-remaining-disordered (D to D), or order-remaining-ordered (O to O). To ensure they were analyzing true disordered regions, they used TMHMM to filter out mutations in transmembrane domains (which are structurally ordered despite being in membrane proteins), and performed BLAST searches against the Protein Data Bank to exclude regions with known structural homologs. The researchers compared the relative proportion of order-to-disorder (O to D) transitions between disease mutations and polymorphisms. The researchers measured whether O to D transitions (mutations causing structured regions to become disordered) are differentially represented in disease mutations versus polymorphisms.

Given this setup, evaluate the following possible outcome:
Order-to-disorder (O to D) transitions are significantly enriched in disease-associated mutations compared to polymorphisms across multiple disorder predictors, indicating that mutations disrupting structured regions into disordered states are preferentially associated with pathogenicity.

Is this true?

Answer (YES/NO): NO